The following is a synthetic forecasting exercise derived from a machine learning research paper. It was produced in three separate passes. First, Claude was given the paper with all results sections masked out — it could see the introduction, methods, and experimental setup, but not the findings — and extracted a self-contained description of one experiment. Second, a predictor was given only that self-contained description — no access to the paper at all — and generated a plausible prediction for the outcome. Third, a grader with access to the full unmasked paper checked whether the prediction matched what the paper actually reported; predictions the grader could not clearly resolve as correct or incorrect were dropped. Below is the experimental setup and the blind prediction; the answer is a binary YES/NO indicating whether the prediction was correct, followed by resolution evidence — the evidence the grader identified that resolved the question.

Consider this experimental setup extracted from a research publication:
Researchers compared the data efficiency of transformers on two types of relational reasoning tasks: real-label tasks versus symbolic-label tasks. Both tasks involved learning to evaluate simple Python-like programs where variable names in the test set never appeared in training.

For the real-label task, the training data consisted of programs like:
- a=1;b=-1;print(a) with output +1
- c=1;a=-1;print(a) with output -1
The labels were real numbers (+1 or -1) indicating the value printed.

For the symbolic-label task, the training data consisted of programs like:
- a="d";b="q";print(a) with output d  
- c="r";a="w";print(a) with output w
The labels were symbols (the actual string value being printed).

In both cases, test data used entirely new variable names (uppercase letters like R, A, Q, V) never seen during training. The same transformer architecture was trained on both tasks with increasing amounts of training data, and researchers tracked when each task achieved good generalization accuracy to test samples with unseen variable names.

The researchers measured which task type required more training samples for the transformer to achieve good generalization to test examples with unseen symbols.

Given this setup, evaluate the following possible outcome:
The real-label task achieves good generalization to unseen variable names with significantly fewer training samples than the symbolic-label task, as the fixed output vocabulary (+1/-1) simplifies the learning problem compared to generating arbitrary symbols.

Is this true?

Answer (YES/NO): YES